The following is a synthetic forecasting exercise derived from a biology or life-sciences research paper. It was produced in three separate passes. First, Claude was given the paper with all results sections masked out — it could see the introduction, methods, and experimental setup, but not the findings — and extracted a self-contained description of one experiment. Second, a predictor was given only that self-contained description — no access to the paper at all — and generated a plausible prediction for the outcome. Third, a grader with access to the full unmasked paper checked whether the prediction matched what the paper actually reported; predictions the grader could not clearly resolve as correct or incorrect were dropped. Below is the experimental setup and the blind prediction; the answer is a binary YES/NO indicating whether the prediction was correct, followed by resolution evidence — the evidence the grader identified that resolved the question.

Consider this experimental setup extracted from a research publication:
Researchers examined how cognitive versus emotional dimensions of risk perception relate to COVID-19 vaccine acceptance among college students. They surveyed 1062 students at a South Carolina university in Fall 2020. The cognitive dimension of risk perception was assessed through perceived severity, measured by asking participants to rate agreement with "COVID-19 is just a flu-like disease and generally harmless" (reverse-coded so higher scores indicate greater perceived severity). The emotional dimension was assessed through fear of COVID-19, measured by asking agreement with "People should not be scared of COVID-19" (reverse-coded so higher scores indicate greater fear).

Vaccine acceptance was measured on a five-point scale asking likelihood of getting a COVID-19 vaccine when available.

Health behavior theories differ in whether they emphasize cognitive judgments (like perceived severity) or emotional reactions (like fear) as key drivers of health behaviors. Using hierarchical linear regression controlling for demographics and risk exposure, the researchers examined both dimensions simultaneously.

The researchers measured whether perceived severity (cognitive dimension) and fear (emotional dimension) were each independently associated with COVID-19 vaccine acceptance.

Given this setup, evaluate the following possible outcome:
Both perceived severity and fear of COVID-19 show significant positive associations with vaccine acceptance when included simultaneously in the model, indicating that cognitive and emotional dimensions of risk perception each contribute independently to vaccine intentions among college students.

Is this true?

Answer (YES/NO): YES